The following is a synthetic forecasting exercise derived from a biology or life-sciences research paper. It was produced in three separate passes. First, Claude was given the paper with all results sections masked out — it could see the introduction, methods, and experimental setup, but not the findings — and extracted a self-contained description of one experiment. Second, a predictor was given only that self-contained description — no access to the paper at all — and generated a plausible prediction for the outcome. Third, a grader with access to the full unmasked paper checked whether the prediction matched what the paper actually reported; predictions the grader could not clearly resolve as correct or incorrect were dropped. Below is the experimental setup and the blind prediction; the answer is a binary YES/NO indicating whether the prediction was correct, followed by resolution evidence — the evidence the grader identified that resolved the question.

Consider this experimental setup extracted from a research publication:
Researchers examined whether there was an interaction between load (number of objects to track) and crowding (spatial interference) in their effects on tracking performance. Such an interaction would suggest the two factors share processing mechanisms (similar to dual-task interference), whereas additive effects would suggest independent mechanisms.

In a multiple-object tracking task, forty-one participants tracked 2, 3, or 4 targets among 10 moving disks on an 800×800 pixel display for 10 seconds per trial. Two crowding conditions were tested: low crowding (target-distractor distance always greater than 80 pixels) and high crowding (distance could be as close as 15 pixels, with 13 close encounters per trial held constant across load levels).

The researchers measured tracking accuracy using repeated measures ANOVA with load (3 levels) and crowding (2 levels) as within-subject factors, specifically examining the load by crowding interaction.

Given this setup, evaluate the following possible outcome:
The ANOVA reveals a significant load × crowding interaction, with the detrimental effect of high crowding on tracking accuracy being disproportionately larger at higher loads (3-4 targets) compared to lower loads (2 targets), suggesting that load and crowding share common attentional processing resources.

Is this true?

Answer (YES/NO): NO